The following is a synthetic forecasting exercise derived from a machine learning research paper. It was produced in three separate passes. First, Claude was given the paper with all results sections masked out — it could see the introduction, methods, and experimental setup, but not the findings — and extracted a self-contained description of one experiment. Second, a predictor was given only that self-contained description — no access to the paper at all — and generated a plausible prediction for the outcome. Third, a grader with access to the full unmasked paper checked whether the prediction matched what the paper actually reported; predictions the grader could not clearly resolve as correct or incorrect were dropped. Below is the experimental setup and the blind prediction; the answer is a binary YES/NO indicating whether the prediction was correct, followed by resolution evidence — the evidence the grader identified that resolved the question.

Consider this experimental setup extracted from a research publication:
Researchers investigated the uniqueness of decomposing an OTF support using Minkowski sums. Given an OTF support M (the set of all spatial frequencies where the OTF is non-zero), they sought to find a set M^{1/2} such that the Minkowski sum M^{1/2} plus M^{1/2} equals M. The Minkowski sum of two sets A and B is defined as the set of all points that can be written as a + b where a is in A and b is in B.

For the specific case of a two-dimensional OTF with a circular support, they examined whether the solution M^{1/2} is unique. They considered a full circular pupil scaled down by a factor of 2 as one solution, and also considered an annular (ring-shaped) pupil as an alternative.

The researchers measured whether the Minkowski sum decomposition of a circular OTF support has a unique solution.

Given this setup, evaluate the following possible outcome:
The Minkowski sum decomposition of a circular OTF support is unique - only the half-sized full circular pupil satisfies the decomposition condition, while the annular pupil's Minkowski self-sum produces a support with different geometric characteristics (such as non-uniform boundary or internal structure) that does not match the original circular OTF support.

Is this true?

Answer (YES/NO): NO